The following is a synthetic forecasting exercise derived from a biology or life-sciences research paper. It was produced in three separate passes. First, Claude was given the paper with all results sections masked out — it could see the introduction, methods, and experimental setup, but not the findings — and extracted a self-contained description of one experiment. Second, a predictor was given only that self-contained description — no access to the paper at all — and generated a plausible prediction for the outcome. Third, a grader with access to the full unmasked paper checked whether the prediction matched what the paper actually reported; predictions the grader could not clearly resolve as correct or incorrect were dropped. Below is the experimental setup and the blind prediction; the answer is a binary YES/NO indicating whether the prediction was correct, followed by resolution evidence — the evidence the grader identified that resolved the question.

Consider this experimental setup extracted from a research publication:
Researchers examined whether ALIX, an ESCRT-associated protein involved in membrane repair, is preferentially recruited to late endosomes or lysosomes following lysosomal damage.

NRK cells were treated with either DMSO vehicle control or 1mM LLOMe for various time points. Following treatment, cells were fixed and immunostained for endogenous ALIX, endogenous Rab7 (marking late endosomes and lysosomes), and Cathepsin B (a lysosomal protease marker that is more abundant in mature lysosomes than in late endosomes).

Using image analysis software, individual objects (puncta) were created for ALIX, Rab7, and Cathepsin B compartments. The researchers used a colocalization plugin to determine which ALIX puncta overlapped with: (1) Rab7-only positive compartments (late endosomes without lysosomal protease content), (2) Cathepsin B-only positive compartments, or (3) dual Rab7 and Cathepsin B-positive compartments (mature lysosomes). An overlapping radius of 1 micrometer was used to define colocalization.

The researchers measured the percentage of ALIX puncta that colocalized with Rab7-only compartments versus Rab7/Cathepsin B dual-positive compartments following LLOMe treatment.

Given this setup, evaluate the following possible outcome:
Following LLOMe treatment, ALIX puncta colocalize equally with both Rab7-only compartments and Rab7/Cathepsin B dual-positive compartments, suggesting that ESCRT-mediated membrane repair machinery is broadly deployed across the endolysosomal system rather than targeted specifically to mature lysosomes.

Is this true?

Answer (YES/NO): NO